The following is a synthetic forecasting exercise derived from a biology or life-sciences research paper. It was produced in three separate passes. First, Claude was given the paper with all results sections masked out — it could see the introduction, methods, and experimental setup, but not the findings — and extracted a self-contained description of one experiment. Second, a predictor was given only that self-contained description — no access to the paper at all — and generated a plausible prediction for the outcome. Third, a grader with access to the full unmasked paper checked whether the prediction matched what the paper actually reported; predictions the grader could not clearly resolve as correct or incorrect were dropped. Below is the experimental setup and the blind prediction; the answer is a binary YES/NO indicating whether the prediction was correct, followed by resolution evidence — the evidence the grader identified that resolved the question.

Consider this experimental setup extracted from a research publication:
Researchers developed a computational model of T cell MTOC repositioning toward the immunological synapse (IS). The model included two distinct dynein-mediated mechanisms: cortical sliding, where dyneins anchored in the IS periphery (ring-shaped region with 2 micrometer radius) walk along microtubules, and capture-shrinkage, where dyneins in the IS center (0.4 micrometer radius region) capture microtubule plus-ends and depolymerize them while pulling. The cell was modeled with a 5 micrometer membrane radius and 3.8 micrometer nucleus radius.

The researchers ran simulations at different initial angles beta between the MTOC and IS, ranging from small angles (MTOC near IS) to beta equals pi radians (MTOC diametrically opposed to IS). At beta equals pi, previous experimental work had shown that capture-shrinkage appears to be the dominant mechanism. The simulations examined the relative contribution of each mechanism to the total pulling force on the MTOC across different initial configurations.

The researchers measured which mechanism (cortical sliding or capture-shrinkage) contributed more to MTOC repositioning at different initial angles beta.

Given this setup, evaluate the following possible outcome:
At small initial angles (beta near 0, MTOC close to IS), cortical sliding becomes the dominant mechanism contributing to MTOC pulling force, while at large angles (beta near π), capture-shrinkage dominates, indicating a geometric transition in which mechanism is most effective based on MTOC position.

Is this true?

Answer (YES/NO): YES